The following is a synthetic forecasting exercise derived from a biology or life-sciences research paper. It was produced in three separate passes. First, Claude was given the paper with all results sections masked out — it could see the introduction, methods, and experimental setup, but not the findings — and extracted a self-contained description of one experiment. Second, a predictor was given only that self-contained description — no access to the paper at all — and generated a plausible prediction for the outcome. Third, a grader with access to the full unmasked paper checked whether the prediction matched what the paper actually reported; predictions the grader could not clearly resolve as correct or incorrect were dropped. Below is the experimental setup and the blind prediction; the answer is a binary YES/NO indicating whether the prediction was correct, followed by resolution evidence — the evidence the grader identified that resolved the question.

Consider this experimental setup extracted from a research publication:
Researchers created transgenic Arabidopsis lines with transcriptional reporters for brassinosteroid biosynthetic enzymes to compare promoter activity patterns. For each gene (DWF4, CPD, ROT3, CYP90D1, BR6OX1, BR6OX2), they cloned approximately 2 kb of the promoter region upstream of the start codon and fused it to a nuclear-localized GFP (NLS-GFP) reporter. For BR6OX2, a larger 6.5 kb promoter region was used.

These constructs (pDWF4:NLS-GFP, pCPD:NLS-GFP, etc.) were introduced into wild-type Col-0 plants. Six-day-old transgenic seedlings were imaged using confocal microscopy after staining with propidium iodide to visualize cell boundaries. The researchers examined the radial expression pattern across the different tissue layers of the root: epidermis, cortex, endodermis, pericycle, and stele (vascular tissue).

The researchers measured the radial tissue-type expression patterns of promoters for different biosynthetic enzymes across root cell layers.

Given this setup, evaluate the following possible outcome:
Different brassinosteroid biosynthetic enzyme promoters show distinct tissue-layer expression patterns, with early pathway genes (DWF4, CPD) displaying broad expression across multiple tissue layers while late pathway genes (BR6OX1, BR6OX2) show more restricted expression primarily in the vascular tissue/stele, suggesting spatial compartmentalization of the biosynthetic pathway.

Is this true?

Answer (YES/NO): NO